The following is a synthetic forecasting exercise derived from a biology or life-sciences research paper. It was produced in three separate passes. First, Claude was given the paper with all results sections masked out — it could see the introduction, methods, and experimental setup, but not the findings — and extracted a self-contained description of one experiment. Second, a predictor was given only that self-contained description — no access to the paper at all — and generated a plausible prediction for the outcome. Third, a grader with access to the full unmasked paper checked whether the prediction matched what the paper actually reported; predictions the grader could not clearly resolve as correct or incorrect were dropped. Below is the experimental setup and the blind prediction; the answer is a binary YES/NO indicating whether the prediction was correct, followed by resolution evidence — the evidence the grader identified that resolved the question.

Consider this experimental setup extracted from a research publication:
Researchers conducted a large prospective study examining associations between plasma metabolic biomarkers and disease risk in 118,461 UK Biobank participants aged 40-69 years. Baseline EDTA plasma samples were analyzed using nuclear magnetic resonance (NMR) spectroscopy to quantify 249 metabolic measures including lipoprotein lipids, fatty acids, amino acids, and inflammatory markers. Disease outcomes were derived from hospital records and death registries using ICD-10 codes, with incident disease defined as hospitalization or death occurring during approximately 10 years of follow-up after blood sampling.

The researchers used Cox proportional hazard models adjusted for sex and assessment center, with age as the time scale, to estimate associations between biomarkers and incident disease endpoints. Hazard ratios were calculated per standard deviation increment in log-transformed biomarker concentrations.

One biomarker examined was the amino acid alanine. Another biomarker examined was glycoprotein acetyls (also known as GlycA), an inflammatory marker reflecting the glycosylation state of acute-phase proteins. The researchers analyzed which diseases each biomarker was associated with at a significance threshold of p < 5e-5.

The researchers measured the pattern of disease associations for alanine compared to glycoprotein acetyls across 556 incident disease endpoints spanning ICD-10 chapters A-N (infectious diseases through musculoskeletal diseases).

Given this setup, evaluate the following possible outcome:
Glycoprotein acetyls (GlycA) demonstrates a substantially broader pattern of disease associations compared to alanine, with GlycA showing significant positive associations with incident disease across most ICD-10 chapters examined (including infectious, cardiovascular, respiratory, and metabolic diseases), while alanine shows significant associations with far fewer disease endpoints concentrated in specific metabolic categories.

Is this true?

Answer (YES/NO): YES